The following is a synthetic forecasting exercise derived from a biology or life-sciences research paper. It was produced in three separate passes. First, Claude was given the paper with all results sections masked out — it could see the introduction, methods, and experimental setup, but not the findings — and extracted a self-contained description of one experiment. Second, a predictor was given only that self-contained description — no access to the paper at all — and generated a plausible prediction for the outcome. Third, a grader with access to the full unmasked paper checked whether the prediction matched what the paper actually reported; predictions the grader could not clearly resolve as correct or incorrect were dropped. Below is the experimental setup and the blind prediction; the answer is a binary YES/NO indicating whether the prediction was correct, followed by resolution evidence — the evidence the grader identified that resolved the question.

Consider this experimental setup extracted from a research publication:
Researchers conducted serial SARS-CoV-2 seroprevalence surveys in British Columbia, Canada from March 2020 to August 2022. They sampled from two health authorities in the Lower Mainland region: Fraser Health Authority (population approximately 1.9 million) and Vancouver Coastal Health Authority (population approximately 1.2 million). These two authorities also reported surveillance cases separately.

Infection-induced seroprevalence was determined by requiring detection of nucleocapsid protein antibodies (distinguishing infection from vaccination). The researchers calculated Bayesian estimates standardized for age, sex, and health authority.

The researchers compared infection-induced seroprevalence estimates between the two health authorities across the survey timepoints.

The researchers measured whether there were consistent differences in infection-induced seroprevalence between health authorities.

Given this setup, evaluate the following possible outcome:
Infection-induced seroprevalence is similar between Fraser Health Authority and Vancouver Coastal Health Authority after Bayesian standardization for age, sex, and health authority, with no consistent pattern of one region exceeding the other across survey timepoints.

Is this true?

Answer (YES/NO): NO